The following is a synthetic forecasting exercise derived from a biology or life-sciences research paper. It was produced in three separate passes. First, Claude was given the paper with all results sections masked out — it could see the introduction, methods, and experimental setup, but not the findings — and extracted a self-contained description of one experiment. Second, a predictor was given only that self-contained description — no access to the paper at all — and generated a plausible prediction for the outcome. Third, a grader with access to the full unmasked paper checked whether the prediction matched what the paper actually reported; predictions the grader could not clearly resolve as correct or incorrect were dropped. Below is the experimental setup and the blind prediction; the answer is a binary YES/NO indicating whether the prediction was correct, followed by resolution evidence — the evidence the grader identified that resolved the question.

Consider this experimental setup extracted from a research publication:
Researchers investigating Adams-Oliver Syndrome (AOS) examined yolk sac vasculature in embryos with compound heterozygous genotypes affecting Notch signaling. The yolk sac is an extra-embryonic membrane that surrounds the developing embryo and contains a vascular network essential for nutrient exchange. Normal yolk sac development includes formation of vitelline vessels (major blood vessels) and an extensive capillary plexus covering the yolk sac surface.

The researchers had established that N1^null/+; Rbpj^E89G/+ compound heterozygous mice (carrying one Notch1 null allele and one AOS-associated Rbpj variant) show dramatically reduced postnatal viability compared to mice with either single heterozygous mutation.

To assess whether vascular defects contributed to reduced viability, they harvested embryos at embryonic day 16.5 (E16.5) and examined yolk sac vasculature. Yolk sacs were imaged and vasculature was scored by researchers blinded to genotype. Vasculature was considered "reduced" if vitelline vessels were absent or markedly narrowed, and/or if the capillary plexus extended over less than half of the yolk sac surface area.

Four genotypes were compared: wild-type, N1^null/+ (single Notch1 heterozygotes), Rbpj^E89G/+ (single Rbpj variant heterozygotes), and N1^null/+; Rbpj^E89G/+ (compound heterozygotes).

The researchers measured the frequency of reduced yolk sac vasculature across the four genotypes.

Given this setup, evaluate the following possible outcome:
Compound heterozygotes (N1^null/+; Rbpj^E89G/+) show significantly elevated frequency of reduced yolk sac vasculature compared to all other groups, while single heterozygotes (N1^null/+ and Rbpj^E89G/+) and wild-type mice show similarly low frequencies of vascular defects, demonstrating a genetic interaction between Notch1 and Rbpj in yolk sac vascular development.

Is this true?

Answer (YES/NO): YES